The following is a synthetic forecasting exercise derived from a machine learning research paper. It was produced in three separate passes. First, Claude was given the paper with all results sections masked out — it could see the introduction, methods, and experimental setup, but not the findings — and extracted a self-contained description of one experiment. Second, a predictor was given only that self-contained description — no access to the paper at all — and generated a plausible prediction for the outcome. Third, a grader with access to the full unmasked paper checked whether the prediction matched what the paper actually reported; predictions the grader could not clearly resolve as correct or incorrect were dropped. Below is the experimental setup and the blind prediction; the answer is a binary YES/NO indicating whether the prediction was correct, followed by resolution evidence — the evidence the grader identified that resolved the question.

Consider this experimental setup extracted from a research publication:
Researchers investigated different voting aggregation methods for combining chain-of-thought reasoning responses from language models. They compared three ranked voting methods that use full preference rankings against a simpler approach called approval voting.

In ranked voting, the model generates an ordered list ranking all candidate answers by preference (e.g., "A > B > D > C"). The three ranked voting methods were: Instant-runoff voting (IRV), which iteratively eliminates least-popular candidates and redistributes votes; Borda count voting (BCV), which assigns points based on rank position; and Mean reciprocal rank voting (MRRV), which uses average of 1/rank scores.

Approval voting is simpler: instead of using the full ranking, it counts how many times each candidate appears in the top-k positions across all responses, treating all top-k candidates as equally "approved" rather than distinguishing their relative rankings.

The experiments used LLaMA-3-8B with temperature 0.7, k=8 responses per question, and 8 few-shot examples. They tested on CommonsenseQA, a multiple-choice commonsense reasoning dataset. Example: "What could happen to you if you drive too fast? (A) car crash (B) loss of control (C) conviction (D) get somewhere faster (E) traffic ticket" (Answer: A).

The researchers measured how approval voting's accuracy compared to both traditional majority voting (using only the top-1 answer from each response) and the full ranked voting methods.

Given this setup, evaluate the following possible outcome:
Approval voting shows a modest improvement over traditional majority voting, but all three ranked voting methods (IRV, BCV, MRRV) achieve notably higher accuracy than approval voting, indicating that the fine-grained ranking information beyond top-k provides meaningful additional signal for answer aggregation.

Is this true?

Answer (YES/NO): NO